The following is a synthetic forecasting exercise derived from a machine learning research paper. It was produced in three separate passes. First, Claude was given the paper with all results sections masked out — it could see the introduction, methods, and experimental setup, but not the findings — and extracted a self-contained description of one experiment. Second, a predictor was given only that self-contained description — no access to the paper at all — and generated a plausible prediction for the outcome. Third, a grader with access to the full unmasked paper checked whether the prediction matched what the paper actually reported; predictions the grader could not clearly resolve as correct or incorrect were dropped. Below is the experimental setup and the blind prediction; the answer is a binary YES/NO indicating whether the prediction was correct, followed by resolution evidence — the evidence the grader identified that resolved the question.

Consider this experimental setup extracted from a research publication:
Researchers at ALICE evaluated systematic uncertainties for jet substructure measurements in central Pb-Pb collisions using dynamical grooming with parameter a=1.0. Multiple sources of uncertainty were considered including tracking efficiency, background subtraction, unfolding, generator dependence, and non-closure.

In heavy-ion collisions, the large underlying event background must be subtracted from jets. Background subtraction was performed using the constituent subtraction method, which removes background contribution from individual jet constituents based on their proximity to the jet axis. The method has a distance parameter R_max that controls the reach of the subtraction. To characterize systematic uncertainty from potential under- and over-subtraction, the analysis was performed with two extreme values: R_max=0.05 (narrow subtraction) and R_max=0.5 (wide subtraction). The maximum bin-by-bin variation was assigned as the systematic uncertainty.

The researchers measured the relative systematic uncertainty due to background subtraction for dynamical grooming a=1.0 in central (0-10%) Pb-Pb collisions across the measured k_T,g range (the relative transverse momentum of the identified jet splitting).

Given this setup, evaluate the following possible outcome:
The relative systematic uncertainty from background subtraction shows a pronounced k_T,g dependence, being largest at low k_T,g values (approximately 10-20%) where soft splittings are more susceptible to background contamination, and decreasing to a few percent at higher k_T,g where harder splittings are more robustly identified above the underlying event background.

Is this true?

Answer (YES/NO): NO